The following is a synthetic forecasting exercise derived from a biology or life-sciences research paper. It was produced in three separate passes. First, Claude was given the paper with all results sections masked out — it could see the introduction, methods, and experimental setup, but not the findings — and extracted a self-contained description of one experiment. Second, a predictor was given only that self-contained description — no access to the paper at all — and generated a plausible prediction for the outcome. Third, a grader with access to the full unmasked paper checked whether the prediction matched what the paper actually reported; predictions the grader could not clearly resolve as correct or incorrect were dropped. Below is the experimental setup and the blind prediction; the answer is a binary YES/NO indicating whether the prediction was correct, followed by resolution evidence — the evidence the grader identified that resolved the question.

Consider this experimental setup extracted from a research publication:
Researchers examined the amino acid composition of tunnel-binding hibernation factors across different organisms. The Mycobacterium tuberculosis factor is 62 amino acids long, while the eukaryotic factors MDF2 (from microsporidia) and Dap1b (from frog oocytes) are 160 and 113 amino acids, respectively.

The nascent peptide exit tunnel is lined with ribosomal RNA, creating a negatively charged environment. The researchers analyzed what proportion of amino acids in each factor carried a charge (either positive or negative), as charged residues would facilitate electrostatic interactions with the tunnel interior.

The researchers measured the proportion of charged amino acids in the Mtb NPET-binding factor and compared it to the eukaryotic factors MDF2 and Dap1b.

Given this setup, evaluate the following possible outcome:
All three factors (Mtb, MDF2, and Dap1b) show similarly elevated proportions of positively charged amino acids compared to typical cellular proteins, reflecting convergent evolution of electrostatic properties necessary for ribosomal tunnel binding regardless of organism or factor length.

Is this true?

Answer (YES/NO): NO